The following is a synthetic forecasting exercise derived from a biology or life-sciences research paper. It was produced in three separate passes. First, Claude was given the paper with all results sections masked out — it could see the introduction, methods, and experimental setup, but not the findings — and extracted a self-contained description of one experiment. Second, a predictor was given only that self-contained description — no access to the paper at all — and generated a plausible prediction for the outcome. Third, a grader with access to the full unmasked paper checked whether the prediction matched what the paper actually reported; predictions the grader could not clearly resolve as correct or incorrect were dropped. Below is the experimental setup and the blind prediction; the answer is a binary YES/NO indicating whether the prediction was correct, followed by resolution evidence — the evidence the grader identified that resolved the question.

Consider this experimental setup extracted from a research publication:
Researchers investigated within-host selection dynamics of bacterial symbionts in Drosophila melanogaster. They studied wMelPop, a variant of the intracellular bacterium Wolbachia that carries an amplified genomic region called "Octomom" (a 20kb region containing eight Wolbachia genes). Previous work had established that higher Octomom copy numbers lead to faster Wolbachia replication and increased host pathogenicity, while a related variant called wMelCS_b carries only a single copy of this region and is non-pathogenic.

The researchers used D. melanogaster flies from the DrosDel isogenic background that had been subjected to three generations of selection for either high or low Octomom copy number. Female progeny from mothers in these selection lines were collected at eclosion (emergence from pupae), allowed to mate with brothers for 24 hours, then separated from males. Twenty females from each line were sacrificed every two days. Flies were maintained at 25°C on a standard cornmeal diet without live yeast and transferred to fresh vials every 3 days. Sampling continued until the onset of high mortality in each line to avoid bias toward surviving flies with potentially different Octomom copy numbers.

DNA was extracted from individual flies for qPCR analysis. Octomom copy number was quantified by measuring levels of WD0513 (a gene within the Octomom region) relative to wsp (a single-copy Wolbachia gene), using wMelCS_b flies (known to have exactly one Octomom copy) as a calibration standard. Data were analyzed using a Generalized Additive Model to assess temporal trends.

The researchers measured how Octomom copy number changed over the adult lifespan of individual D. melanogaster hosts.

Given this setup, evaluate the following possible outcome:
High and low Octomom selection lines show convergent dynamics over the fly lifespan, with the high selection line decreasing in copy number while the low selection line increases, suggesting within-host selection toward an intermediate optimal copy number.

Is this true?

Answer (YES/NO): NO